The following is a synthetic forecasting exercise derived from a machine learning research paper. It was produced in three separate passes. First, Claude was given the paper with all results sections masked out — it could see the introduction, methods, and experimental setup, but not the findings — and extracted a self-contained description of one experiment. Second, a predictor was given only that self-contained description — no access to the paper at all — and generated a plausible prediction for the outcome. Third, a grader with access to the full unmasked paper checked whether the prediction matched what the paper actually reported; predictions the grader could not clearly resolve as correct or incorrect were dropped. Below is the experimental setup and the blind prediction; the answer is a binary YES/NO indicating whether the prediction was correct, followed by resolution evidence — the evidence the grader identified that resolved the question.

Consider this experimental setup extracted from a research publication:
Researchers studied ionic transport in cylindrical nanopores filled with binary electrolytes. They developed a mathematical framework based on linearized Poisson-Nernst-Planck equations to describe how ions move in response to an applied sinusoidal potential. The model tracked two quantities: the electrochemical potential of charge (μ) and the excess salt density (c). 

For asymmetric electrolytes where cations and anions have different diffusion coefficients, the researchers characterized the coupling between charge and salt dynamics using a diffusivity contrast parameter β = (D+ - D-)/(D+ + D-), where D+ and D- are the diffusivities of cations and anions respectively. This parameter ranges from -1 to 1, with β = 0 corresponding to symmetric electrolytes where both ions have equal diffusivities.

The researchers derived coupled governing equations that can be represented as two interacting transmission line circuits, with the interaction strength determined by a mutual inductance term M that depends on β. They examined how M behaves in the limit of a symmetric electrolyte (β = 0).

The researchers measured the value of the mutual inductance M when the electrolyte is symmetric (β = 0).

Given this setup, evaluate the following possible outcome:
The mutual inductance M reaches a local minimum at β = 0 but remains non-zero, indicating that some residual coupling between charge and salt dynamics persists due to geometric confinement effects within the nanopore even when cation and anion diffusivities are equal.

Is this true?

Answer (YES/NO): NO